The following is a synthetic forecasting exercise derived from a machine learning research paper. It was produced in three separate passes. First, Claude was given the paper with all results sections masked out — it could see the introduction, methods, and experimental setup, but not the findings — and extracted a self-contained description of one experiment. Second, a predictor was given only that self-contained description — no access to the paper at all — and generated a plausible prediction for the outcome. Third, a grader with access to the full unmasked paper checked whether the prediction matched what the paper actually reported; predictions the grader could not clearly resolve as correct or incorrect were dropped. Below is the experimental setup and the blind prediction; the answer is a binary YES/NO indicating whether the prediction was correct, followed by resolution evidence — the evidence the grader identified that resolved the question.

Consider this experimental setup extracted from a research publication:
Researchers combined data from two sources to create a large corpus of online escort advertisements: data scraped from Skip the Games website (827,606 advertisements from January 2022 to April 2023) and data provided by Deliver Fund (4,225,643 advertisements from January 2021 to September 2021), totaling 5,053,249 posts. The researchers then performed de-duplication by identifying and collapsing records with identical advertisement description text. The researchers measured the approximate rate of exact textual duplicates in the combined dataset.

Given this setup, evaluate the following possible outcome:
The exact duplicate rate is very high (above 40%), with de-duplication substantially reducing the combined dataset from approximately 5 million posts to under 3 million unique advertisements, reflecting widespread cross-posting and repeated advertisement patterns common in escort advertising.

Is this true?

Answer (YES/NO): NO